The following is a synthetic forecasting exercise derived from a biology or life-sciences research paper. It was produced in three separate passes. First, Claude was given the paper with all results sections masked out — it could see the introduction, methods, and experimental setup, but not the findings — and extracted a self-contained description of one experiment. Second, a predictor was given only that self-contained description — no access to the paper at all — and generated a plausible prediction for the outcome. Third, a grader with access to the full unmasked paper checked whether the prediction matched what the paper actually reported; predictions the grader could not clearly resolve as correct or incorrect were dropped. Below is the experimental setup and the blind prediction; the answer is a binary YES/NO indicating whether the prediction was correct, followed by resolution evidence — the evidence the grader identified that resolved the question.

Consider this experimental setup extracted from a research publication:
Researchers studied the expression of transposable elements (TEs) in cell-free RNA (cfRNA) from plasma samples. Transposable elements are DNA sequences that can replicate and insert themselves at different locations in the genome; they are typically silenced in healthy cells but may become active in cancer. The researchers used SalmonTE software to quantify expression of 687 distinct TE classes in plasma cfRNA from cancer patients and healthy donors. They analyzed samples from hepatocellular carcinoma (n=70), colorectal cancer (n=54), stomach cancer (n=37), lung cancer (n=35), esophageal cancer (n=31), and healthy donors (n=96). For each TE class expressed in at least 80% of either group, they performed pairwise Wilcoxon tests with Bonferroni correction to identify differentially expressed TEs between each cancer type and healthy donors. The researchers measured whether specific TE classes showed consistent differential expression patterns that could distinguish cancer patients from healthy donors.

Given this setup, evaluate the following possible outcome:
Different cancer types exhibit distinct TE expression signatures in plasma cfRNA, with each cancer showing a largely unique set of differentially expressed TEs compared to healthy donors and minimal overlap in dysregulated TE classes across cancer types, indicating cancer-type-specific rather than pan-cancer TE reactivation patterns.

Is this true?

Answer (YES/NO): NO